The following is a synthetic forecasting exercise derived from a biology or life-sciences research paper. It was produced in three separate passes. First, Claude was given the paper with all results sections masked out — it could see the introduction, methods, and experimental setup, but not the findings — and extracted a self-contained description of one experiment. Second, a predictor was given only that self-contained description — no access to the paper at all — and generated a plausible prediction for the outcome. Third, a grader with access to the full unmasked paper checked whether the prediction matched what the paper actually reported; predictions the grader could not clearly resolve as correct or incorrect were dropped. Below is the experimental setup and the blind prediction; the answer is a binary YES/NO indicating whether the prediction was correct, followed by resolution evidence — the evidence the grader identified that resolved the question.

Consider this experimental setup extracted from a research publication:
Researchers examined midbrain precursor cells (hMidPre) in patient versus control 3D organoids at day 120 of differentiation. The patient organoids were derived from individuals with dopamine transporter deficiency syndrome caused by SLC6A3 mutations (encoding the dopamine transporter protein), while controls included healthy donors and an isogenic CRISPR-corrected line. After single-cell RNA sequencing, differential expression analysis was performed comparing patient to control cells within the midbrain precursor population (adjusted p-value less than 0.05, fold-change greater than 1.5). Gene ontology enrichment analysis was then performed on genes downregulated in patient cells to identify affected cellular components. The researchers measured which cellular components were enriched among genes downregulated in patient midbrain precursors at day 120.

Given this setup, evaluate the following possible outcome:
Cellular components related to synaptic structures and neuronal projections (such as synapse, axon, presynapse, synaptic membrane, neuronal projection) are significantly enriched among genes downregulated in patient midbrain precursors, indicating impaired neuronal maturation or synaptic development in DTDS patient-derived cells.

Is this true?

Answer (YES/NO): NO